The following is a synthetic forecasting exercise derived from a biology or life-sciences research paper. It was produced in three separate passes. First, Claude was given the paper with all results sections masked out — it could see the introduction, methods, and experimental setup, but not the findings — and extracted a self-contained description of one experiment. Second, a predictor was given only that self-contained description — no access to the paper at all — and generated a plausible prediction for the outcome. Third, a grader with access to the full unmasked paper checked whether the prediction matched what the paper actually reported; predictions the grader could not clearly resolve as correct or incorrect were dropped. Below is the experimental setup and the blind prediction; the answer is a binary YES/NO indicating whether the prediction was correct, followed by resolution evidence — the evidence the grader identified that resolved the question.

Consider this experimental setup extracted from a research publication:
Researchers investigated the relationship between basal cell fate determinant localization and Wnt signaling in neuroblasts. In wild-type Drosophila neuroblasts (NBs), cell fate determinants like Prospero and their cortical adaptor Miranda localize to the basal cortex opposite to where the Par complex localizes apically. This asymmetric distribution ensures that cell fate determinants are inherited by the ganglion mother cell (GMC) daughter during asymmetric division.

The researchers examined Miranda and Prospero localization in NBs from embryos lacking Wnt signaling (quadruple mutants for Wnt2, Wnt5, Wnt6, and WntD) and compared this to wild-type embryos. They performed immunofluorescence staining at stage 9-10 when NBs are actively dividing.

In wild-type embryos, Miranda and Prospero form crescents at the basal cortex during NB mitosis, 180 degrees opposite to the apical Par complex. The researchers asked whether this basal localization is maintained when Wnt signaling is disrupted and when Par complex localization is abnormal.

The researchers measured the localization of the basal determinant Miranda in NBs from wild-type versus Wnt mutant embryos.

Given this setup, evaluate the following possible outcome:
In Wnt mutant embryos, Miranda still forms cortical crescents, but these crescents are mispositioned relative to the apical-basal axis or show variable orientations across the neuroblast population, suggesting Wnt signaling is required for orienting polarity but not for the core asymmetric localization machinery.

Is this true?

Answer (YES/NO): NO